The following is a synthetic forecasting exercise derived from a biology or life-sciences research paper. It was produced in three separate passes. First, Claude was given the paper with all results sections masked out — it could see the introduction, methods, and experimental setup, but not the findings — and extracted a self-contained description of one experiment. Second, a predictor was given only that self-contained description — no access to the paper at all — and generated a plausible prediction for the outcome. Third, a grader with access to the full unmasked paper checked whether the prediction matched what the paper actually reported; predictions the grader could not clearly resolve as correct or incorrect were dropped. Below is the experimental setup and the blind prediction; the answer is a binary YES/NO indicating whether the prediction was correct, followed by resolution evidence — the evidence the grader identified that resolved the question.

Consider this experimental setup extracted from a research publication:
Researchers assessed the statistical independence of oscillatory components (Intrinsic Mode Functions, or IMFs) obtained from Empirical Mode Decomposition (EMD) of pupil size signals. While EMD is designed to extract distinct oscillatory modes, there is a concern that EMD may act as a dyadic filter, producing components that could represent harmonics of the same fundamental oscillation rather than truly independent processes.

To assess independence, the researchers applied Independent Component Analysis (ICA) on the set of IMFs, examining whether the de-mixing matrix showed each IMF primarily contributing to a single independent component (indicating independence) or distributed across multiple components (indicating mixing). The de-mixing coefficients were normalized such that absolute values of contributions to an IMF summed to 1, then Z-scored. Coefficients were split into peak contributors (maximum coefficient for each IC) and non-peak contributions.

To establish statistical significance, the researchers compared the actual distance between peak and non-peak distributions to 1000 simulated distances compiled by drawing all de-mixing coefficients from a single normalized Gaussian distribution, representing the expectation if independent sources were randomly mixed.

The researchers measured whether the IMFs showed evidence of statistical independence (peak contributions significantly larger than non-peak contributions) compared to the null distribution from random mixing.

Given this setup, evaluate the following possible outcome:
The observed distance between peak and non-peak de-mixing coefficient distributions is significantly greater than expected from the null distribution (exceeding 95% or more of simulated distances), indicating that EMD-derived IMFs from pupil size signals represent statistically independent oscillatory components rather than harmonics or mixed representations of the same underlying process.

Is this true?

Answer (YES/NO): YES